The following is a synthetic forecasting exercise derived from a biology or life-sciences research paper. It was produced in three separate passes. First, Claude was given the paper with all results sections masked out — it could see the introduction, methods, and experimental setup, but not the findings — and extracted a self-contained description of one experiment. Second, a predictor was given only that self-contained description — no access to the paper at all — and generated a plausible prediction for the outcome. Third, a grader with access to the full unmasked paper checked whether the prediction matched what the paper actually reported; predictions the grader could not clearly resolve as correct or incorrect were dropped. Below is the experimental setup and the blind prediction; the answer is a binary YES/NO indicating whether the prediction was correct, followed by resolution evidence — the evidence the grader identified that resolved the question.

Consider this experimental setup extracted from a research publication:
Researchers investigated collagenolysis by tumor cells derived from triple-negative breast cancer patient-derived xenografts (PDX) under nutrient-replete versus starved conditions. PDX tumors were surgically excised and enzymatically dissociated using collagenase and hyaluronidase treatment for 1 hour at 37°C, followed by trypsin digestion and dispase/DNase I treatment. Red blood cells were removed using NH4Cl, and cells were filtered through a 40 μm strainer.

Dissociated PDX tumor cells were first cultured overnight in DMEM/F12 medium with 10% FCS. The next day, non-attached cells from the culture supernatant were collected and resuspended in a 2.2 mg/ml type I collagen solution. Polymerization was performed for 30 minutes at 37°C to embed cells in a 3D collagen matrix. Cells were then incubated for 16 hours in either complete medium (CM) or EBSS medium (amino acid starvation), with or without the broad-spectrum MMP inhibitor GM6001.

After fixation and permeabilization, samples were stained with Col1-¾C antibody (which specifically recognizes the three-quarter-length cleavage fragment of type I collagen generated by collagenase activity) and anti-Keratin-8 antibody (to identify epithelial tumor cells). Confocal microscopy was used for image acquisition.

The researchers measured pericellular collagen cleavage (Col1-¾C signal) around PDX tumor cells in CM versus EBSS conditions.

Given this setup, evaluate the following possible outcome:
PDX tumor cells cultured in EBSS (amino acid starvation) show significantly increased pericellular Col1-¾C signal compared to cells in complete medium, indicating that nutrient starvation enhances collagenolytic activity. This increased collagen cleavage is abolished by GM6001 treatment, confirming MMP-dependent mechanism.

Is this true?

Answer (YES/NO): YES